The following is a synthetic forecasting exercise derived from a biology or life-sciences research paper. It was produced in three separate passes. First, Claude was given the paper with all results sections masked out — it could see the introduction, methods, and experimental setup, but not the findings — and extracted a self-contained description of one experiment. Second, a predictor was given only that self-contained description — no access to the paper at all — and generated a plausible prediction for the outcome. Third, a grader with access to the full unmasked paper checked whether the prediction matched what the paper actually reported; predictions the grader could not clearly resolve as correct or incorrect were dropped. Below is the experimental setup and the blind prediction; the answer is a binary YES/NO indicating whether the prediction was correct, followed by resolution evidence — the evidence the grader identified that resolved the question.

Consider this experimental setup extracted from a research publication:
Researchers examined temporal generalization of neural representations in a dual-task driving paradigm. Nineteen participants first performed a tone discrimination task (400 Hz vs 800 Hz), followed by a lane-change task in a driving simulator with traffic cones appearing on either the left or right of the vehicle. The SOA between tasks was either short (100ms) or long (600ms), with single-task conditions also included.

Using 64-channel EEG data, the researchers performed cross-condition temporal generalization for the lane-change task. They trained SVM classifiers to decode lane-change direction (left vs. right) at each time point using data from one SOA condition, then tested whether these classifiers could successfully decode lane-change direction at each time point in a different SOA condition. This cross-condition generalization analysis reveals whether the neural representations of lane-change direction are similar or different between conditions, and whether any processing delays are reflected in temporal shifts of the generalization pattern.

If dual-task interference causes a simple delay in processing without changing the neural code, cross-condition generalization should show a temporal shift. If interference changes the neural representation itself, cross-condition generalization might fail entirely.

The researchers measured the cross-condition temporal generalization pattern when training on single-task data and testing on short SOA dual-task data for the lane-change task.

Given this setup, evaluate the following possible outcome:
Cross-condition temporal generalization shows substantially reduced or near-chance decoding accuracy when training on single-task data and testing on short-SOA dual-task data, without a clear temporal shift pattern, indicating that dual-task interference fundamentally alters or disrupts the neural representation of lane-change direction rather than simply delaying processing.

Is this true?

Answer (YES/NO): NO